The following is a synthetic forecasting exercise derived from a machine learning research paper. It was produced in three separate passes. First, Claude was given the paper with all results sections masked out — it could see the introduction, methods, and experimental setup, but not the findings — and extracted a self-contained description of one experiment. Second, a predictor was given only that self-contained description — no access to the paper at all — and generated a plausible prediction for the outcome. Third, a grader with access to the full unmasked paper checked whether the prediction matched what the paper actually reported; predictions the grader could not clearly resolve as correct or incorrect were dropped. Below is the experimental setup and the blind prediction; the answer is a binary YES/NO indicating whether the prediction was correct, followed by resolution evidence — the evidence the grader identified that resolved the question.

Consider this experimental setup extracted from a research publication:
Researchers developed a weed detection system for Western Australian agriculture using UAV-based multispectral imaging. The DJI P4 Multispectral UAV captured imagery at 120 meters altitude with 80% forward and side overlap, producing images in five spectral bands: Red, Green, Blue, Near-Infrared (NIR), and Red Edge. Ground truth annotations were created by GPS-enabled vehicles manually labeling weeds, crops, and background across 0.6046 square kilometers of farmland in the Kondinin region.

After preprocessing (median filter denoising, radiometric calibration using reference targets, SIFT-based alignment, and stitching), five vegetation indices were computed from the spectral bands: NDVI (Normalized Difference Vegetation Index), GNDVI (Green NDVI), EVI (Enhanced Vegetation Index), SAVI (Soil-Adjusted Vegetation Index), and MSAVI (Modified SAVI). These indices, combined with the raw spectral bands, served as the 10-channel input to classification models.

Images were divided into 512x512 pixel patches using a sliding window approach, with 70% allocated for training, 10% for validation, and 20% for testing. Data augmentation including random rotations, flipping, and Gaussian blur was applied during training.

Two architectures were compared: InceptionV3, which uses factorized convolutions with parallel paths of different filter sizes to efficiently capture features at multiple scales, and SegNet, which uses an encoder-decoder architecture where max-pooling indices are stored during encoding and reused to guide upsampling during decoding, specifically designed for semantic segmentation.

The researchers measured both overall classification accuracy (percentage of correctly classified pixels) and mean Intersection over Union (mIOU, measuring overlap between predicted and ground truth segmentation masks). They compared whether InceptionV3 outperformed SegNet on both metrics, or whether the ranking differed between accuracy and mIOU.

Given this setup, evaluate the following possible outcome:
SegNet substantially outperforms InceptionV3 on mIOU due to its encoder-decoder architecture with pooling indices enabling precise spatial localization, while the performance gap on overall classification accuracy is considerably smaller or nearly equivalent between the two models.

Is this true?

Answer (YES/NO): NO